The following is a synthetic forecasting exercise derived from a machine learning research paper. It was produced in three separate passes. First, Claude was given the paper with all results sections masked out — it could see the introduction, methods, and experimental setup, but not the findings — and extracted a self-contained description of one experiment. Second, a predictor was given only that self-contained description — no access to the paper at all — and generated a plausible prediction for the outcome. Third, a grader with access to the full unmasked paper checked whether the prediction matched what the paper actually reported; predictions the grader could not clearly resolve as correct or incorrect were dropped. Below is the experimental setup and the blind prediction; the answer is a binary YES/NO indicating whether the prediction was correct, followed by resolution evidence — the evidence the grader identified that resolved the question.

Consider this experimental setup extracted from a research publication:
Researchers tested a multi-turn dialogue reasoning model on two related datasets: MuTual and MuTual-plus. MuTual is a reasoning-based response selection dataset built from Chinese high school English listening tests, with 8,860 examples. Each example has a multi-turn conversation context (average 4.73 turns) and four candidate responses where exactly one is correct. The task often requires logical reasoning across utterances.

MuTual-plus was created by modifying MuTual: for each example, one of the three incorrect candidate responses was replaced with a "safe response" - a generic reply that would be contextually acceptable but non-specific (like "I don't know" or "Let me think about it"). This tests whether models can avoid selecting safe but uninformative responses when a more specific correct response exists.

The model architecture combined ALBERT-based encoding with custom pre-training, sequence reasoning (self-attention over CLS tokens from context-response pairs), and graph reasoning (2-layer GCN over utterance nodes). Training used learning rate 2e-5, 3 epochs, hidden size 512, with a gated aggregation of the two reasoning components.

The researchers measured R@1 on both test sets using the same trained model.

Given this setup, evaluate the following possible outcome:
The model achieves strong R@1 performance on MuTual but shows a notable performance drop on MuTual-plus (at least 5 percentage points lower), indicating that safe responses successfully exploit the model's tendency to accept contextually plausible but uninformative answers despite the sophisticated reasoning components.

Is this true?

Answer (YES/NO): YES